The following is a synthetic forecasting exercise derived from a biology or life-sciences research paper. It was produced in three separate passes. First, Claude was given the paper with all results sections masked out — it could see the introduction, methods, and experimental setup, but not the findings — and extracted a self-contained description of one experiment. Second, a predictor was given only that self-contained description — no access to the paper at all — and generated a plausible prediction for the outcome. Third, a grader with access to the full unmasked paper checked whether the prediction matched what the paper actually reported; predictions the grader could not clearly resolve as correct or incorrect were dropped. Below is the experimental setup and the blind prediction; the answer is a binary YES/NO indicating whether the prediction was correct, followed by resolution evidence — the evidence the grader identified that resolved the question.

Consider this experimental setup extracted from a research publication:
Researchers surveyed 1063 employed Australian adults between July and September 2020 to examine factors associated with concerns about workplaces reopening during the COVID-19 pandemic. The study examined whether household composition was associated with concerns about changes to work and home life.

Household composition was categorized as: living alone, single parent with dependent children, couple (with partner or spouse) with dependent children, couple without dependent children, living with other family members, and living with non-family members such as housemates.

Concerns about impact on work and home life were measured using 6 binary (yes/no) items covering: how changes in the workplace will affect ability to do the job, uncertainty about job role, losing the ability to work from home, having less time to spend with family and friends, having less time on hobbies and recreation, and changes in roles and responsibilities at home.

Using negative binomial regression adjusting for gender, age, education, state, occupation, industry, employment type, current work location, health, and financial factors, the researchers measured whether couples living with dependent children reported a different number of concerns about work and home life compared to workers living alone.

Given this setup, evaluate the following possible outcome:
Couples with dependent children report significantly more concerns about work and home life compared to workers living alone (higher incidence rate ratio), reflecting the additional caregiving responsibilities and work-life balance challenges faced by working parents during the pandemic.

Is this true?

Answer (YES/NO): YES